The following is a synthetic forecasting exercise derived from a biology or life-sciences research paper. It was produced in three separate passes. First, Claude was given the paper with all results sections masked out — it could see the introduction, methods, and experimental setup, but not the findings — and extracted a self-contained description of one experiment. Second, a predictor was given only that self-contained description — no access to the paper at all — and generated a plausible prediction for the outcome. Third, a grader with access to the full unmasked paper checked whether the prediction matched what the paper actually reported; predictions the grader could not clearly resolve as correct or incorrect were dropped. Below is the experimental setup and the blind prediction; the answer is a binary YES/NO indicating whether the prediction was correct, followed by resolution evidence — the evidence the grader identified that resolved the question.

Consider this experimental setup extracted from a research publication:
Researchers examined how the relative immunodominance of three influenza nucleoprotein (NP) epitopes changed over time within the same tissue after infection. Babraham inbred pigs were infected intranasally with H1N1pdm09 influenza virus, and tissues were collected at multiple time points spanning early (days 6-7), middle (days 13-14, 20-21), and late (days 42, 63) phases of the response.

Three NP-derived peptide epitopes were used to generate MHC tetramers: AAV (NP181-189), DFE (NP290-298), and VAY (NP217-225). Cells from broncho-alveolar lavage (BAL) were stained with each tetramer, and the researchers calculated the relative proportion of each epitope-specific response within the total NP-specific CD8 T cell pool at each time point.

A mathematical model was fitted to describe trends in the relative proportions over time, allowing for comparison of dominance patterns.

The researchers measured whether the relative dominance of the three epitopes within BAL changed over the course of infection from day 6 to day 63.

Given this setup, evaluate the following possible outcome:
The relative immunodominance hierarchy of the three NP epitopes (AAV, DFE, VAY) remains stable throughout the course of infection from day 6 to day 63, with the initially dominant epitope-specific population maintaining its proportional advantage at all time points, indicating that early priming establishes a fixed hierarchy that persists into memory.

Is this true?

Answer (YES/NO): NO